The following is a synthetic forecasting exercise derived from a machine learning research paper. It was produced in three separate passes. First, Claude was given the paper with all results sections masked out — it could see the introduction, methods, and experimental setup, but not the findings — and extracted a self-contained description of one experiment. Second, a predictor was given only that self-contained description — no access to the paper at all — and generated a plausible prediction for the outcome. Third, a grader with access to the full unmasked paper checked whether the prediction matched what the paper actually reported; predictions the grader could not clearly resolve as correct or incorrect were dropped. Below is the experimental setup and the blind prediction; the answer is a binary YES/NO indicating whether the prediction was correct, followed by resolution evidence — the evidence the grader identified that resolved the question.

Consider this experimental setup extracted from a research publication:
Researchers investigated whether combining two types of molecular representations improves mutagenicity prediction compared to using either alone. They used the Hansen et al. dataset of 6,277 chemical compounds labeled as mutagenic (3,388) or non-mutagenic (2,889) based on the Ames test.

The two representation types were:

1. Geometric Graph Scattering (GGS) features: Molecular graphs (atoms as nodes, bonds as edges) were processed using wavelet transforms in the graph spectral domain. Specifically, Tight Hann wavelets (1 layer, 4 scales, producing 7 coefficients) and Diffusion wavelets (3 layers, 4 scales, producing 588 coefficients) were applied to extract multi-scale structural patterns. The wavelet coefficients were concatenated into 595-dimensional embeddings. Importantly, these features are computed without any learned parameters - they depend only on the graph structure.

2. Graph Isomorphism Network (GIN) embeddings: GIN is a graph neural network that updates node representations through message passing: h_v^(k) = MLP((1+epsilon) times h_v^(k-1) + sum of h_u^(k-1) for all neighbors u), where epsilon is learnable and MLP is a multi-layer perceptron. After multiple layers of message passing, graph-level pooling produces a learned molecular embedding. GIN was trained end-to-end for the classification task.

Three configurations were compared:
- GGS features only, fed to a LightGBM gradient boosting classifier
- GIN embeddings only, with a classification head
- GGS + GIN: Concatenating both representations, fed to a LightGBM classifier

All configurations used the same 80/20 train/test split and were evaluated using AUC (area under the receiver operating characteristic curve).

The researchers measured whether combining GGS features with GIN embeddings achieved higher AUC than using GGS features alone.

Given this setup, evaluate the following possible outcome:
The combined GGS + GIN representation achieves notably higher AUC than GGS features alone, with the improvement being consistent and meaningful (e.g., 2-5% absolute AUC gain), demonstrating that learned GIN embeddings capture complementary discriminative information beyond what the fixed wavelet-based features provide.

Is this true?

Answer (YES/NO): YES